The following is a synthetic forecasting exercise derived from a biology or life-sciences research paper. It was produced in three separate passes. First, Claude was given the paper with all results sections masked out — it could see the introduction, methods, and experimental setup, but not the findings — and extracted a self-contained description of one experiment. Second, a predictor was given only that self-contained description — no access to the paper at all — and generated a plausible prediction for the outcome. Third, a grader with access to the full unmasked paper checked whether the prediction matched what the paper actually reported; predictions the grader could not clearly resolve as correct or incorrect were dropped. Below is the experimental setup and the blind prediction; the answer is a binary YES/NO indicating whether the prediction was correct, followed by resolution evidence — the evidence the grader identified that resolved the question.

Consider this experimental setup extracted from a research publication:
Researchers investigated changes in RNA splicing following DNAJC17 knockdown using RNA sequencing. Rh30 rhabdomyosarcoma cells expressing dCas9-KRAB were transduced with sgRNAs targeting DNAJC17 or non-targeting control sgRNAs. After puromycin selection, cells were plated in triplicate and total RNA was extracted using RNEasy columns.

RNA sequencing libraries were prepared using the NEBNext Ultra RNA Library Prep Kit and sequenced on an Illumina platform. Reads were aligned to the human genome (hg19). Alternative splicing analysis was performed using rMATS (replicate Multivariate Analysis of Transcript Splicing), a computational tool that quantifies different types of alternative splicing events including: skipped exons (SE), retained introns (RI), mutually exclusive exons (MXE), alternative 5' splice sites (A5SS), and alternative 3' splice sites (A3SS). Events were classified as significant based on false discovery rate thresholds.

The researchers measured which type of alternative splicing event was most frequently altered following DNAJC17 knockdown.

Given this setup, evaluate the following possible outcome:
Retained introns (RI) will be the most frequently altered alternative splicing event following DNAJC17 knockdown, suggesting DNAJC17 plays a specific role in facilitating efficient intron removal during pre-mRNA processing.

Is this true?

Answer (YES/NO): NO